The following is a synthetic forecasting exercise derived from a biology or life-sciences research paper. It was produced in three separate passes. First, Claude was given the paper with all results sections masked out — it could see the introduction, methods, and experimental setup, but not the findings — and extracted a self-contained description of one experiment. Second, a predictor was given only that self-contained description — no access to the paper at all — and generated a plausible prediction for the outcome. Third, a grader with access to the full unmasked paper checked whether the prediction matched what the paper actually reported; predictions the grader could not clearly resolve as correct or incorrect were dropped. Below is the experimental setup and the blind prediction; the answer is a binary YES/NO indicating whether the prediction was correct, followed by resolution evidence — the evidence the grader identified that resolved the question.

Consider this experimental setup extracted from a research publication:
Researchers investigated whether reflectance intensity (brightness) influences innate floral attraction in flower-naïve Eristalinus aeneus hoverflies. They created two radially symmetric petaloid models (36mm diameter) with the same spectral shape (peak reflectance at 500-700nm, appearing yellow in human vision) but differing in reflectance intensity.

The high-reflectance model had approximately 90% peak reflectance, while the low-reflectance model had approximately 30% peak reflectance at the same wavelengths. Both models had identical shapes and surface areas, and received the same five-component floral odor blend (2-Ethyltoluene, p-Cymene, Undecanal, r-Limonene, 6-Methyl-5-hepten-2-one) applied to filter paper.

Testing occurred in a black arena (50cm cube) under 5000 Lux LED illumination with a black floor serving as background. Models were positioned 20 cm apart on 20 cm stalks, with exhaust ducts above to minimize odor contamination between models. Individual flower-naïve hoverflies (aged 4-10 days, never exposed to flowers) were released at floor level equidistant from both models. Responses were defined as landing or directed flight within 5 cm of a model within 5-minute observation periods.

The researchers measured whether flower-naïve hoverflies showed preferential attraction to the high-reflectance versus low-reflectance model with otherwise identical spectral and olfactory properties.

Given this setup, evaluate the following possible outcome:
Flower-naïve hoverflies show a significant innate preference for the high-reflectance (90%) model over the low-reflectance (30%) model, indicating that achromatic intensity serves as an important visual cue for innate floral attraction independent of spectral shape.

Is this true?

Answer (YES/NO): YES